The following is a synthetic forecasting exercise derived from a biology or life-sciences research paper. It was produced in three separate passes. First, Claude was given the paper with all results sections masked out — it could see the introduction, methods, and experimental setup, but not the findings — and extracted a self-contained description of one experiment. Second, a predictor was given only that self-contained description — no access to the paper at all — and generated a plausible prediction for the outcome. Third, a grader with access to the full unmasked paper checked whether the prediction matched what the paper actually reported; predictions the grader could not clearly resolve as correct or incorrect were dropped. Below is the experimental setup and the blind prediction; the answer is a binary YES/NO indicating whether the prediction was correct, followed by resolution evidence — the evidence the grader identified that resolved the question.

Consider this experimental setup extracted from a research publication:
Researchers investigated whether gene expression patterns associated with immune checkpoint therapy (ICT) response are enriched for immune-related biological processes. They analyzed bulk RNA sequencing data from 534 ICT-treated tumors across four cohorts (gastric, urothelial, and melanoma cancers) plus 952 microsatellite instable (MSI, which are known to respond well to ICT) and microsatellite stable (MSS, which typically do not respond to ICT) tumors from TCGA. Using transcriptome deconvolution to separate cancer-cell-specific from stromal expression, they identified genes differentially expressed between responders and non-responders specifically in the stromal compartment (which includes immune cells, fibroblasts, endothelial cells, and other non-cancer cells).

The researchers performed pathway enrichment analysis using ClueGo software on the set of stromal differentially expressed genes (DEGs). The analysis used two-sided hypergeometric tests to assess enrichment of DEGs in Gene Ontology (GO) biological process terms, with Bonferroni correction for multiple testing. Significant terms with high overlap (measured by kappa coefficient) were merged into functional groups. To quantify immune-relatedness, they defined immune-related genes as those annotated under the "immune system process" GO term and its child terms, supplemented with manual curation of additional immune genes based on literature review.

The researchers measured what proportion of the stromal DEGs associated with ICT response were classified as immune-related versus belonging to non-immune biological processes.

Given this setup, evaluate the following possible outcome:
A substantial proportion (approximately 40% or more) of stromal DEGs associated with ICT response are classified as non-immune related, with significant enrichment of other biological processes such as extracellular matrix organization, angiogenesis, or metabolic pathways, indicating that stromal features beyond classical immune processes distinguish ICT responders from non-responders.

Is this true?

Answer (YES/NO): NO